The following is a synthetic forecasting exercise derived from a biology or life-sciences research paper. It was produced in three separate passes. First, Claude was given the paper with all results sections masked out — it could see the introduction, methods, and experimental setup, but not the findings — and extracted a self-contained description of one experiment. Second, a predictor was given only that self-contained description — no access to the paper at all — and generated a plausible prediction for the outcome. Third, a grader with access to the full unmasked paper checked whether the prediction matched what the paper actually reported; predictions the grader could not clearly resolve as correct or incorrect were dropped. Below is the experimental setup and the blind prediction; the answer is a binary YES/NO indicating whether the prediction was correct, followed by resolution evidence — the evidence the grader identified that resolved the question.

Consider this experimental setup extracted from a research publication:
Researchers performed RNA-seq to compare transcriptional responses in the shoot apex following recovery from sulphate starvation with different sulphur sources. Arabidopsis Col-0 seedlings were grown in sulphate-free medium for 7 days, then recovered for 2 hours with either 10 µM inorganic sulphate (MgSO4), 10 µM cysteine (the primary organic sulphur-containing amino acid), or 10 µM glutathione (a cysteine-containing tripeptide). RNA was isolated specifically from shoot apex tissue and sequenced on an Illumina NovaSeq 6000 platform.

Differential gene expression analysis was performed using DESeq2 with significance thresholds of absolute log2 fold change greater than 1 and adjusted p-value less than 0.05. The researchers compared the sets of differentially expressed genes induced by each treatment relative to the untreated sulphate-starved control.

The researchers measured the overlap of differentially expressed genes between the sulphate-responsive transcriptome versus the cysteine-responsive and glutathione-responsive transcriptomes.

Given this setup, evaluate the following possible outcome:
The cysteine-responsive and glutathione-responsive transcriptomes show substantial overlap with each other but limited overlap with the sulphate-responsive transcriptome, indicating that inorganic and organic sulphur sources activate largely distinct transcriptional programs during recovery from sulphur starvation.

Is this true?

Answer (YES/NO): NO